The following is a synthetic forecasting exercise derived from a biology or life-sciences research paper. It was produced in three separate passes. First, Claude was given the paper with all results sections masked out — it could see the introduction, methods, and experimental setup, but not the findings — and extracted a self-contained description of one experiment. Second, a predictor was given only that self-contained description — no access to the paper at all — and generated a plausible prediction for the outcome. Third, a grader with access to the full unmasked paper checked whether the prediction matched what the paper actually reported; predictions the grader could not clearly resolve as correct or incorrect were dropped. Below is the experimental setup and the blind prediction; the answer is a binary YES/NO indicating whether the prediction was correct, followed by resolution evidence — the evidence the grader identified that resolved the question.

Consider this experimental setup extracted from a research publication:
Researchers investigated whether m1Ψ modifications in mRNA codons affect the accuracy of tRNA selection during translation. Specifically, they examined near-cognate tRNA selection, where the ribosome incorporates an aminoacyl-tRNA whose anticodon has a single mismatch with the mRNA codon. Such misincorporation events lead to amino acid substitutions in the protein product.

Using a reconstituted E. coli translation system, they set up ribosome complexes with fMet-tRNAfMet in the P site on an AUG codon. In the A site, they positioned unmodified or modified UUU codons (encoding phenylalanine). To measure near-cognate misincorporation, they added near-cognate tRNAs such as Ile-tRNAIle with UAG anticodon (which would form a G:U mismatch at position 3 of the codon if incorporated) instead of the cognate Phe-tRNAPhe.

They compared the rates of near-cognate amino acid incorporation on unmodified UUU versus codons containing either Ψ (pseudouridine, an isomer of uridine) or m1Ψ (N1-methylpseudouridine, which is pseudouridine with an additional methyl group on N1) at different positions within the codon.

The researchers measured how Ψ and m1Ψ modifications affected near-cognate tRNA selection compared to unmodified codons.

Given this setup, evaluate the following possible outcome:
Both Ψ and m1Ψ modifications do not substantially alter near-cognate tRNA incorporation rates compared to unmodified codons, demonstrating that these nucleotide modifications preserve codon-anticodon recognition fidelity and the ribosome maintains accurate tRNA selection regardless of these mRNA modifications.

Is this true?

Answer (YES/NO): NO